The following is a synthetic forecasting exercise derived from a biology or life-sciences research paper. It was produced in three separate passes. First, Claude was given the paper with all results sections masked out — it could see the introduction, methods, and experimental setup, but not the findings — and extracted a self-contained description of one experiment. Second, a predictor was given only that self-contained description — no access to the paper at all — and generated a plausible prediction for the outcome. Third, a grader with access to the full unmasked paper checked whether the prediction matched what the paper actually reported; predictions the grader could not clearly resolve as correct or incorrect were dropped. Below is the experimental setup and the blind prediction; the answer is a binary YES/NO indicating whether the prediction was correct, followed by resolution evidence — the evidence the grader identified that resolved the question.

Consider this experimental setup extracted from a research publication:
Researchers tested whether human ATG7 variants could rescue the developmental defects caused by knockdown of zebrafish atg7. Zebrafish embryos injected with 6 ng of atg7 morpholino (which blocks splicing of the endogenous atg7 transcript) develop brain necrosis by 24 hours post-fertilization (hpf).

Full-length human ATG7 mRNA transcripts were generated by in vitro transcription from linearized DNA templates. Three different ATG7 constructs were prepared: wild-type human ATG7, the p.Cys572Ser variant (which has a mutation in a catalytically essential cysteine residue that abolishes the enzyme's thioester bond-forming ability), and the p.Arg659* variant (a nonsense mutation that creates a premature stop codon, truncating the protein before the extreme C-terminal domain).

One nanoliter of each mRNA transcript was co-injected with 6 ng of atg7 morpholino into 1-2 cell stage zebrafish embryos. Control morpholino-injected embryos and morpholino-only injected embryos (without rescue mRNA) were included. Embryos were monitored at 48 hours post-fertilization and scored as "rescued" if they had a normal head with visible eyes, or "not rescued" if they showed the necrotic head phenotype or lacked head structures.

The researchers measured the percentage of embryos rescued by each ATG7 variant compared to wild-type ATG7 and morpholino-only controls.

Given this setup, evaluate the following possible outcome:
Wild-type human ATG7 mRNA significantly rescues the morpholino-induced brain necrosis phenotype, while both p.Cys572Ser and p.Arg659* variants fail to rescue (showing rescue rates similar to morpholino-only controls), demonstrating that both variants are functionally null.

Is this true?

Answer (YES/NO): YES